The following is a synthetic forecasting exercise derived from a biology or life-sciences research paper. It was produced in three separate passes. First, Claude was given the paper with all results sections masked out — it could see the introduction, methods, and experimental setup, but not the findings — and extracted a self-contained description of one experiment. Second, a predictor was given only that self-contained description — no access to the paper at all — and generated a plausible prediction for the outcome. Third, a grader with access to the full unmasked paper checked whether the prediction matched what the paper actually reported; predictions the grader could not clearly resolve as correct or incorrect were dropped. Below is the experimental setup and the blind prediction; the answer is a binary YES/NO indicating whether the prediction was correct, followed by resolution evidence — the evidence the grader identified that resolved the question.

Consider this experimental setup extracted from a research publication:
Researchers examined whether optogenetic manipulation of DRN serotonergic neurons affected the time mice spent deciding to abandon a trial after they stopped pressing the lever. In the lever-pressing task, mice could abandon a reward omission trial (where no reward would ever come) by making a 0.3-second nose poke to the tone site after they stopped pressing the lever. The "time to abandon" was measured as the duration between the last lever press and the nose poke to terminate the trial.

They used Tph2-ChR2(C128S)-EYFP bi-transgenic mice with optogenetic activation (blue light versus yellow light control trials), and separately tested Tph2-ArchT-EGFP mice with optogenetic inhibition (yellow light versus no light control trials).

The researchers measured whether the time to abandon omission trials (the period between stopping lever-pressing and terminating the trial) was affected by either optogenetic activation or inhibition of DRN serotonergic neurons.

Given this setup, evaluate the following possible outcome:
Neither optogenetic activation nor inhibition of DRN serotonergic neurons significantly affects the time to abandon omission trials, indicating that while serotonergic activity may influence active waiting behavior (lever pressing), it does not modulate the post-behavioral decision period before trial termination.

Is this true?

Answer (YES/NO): NO